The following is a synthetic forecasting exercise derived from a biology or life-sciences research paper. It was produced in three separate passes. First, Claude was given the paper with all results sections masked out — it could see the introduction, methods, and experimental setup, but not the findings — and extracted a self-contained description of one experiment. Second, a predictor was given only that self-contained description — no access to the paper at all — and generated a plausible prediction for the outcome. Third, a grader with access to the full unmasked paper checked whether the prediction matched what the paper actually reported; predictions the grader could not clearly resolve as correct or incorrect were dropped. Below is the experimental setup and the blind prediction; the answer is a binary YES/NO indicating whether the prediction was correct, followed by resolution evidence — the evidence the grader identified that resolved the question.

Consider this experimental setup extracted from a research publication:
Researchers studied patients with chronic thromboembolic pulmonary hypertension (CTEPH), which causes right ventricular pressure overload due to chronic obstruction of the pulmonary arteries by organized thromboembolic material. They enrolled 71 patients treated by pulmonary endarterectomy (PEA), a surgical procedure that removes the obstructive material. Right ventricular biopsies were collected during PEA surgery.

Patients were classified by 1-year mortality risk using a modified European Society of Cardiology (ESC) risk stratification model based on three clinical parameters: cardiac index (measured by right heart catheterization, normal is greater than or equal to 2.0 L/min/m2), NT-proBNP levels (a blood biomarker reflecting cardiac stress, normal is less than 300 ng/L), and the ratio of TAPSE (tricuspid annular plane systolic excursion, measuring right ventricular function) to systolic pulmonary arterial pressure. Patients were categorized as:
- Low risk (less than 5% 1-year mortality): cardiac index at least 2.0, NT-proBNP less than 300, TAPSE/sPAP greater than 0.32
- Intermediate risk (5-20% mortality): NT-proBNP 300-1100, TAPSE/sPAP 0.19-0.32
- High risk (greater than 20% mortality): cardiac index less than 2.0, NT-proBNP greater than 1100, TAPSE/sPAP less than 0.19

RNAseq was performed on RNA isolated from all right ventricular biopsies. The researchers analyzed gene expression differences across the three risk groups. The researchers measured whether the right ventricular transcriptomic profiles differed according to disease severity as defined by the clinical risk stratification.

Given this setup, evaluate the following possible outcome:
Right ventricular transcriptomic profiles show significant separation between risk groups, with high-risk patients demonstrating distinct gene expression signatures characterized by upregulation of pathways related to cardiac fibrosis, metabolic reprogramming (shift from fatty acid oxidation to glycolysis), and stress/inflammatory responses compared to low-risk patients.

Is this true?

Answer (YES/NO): NO